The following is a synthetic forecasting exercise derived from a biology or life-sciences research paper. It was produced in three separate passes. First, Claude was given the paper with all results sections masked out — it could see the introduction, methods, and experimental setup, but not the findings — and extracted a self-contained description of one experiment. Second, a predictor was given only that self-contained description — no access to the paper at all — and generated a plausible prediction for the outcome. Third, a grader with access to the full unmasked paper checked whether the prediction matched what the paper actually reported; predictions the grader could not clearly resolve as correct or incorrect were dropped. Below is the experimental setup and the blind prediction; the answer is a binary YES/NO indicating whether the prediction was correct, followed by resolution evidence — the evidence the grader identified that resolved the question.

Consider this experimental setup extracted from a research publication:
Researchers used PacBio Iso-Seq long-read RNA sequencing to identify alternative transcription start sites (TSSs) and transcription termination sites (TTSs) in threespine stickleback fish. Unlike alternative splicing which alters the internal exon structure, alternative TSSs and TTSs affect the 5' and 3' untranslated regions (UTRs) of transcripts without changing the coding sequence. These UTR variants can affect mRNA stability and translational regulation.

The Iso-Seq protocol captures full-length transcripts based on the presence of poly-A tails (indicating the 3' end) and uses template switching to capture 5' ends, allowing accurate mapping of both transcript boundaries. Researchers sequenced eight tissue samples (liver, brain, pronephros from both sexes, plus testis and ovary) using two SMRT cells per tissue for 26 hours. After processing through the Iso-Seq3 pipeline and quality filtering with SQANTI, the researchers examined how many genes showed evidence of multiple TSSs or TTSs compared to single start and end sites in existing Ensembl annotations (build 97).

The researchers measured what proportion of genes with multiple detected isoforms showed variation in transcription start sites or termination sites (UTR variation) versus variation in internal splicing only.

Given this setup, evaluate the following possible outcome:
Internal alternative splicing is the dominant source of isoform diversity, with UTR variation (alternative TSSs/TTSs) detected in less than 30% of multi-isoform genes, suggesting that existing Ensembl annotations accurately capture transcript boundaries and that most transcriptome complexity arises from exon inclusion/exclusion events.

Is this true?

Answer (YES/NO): NO